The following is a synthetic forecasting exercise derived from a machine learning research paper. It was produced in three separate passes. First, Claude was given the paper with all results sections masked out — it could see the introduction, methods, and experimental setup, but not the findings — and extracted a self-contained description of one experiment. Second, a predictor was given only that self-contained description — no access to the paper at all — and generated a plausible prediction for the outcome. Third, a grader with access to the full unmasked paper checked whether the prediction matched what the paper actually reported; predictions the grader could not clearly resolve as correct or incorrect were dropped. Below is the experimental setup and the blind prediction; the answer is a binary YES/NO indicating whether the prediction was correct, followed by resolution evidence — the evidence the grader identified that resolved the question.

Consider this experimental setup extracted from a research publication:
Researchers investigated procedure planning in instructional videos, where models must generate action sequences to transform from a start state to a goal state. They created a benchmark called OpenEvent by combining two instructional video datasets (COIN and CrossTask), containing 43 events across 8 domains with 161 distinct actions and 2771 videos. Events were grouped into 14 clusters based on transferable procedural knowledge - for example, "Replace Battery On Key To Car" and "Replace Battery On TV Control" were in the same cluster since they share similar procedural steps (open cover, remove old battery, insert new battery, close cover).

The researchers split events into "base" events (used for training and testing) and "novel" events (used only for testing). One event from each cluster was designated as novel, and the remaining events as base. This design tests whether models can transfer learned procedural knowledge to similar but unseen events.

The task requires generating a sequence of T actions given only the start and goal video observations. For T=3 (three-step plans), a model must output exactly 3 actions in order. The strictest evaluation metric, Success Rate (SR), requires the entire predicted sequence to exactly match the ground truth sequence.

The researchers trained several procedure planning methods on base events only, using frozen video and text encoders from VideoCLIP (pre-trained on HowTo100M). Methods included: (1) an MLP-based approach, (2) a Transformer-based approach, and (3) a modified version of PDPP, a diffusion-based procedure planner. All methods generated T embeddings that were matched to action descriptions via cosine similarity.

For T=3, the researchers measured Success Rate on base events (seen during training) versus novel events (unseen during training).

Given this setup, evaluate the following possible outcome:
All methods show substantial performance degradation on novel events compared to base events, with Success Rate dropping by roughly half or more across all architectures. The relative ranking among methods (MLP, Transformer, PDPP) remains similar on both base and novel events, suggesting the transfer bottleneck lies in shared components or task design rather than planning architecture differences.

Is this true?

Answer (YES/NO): NO